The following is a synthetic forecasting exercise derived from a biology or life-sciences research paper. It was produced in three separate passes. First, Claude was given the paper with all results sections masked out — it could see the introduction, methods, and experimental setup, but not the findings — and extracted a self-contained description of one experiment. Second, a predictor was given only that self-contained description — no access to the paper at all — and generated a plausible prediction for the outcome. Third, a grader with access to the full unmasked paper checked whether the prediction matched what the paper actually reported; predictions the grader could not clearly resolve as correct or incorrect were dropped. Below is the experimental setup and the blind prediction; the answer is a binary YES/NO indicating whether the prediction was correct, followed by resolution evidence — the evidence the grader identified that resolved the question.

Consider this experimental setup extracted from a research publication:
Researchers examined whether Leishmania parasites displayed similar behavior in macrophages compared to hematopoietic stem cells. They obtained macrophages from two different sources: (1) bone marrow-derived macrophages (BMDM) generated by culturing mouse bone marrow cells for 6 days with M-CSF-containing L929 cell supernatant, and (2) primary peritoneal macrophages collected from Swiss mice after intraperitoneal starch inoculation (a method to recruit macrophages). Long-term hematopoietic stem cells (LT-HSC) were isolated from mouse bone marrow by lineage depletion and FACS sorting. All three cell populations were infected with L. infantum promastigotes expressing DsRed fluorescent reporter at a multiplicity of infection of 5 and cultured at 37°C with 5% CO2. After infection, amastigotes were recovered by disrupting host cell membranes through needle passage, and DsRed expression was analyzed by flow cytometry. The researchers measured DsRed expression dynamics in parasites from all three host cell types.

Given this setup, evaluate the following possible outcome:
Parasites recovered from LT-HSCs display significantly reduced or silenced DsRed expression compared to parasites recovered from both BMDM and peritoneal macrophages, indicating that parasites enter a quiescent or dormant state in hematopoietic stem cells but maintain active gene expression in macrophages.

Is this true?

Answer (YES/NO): YES